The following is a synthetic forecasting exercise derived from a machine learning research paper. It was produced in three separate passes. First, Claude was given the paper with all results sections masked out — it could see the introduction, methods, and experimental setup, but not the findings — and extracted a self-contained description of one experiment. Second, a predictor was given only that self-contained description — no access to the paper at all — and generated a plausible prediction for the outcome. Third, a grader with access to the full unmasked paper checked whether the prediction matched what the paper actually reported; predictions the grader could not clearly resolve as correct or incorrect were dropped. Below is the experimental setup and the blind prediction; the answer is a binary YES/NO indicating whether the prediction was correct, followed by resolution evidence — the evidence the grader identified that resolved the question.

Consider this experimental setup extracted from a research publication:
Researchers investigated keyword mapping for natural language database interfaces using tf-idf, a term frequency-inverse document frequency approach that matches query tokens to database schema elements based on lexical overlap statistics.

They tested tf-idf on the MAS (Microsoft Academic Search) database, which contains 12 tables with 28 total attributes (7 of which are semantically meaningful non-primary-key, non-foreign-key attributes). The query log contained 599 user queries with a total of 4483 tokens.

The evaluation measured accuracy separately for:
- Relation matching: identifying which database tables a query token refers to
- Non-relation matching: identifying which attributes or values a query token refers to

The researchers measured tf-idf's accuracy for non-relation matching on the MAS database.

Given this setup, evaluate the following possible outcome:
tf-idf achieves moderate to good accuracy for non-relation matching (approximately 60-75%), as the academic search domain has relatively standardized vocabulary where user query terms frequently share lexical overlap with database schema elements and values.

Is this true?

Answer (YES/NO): NO